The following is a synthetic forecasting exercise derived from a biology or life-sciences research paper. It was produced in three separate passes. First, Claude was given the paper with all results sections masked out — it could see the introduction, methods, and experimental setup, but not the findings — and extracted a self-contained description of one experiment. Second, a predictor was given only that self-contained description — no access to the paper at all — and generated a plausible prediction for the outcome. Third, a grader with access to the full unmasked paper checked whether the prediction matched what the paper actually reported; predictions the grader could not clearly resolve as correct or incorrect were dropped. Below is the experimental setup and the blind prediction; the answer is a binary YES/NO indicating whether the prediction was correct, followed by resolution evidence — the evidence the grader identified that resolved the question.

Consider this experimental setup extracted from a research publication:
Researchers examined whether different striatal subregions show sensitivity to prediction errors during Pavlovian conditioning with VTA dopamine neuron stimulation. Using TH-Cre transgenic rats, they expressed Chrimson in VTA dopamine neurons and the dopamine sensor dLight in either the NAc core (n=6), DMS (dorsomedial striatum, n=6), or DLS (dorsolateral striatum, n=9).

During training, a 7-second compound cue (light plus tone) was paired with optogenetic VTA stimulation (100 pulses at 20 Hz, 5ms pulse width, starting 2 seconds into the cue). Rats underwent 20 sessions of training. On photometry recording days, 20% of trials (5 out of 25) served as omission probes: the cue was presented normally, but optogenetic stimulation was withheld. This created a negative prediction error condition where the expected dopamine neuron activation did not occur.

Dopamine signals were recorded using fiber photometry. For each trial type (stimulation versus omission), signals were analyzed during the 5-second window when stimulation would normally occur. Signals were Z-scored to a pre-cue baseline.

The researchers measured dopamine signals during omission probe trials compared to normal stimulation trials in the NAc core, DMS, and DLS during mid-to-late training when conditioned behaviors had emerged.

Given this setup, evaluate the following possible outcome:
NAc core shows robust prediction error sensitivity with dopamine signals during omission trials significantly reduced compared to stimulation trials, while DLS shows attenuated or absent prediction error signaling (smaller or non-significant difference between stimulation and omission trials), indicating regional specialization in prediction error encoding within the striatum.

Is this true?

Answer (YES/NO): YES